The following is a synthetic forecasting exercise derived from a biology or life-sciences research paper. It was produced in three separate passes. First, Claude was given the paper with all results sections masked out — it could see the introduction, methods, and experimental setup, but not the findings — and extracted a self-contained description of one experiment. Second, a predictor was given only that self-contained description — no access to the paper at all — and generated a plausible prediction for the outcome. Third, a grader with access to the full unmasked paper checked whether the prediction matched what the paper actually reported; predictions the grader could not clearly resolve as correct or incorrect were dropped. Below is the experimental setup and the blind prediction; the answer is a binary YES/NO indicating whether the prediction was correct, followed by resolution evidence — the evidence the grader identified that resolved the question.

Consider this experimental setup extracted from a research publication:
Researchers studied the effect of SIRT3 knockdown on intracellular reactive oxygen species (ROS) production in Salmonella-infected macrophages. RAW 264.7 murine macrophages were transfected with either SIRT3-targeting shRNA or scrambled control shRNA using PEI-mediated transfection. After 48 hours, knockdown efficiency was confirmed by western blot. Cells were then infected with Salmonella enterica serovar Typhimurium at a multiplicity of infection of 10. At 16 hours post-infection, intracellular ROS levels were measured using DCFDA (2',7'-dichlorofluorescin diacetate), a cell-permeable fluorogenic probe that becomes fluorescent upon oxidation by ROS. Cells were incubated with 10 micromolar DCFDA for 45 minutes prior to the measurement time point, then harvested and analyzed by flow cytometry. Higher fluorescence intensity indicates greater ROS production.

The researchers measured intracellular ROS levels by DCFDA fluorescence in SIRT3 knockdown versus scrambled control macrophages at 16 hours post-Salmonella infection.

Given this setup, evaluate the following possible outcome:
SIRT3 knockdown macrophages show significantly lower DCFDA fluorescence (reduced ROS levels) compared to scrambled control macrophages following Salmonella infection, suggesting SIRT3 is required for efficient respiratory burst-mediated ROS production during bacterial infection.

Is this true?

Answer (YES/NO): NO